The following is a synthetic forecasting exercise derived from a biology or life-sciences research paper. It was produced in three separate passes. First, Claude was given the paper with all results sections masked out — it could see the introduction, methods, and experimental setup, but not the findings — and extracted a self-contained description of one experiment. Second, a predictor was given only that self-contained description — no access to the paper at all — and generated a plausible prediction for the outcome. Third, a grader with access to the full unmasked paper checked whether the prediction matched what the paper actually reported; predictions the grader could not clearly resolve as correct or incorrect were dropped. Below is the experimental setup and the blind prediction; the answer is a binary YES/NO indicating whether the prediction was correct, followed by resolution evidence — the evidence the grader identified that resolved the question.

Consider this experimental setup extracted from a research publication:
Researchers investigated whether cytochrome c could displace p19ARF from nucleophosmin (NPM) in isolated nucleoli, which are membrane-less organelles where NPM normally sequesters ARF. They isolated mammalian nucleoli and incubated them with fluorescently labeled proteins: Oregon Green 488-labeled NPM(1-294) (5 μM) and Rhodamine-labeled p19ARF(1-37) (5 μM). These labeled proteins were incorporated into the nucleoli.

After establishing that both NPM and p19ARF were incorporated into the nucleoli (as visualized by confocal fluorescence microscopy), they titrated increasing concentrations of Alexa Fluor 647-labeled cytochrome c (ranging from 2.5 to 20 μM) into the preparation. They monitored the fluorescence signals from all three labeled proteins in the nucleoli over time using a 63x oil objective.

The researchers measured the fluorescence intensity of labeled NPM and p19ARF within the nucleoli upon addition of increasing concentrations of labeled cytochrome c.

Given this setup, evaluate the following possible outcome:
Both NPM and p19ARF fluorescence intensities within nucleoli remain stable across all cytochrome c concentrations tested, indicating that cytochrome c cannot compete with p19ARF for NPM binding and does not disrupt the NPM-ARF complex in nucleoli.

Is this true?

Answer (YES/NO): NO